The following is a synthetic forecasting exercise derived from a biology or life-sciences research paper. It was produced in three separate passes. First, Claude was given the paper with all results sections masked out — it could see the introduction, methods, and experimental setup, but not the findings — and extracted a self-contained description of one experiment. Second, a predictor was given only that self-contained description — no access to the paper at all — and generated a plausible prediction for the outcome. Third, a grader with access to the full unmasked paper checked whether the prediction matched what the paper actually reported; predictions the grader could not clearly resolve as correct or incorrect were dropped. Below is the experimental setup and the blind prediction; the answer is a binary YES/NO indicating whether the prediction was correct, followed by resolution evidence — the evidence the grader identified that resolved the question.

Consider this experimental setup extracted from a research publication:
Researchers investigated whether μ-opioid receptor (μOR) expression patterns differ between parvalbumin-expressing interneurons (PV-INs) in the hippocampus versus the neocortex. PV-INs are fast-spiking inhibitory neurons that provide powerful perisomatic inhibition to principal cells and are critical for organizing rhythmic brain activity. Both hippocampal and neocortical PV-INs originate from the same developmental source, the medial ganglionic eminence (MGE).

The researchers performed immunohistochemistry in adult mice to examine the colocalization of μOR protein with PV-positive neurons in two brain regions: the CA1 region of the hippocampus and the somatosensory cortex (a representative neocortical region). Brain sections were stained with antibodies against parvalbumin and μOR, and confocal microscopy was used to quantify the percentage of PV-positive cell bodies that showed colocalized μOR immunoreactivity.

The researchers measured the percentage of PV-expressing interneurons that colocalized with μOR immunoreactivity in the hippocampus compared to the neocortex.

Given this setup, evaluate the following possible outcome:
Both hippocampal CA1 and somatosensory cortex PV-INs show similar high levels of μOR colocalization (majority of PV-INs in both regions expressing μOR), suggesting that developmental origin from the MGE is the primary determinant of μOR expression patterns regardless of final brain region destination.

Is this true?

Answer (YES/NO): NO